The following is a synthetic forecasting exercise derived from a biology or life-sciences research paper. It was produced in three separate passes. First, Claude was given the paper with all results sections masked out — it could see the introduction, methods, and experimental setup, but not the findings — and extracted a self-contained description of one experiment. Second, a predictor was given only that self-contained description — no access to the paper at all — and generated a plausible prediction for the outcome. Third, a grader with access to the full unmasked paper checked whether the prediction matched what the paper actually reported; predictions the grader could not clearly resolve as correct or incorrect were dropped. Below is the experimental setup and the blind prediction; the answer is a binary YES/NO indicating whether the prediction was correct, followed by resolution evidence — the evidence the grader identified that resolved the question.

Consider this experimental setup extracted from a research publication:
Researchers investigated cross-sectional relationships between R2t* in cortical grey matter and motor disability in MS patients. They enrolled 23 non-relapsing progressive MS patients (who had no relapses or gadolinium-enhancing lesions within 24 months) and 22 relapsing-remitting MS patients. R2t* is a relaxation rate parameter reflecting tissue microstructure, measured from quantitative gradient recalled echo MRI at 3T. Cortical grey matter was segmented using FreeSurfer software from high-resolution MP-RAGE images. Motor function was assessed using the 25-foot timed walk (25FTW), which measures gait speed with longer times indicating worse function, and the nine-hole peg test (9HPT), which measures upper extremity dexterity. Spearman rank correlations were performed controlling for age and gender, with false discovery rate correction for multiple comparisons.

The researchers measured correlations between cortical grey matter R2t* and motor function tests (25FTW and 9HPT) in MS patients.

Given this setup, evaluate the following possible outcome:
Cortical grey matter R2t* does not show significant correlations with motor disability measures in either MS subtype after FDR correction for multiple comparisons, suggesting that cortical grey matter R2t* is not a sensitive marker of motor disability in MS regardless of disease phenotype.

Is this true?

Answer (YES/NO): NO